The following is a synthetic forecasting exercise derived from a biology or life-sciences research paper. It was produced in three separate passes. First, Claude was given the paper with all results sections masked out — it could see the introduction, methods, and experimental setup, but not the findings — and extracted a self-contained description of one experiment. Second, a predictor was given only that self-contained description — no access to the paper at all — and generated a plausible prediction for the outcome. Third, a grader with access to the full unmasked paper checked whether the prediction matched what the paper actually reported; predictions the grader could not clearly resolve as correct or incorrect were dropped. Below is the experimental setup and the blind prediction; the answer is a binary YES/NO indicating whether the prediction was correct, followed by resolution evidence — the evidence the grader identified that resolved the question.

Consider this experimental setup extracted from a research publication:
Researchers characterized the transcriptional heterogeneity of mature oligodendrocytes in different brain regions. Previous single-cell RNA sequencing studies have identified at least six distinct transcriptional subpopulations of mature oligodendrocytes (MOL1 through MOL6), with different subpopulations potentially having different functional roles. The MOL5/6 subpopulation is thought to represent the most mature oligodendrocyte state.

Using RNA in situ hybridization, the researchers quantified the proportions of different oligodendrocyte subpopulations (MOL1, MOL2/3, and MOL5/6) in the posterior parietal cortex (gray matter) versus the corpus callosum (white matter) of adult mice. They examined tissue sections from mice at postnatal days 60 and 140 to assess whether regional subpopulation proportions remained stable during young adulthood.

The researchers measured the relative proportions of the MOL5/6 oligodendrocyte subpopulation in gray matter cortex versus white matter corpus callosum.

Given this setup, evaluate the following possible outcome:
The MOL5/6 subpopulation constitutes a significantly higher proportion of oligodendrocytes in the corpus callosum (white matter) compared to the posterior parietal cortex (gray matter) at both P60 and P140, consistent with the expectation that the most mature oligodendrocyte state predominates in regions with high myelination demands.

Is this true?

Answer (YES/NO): YES